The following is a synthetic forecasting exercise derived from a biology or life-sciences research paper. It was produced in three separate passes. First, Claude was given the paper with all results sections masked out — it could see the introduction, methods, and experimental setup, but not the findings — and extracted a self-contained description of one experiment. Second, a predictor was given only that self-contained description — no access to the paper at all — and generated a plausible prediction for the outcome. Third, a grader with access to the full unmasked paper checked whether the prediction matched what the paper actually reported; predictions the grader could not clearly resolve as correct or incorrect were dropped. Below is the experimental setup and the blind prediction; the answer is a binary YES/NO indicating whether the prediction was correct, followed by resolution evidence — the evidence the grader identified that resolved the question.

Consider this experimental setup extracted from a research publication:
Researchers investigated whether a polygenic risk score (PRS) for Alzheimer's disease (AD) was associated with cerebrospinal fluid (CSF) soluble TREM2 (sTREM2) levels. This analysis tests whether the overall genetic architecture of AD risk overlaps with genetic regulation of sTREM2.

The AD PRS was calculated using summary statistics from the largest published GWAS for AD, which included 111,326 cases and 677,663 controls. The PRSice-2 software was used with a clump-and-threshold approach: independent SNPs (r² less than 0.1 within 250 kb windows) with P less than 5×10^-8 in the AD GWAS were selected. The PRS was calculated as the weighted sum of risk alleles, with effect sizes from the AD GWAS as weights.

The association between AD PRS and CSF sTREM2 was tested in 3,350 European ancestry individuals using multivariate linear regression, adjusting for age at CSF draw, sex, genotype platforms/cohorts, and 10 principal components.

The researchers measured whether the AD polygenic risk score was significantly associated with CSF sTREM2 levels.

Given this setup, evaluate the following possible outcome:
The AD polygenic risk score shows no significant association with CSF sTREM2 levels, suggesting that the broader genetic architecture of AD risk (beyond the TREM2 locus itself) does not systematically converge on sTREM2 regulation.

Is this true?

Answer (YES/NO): NO